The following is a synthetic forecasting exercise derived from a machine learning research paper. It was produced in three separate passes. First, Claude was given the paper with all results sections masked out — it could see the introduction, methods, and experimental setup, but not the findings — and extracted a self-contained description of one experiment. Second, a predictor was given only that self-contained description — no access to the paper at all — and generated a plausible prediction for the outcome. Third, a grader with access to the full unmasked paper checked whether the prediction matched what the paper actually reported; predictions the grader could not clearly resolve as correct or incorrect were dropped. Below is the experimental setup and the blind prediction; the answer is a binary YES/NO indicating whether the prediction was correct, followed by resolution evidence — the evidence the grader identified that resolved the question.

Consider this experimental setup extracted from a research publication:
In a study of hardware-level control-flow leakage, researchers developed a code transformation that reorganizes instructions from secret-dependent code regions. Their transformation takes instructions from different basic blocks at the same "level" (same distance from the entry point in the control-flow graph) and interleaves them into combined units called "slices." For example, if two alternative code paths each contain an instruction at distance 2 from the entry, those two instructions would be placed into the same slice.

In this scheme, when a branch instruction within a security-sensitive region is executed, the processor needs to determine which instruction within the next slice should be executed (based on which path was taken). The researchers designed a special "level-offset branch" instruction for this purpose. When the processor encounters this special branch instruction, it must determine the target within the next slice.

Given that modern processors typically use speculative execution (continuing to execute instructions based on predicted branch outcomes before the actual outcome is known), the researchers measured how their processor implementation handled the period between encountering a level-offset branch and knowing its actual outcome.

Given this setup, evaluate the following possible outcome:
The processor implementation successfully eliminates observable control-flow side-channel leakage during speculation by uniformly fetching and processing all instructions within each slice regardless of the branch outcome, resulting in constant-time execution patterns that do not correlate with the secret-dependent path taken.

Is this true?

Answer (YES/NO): NO